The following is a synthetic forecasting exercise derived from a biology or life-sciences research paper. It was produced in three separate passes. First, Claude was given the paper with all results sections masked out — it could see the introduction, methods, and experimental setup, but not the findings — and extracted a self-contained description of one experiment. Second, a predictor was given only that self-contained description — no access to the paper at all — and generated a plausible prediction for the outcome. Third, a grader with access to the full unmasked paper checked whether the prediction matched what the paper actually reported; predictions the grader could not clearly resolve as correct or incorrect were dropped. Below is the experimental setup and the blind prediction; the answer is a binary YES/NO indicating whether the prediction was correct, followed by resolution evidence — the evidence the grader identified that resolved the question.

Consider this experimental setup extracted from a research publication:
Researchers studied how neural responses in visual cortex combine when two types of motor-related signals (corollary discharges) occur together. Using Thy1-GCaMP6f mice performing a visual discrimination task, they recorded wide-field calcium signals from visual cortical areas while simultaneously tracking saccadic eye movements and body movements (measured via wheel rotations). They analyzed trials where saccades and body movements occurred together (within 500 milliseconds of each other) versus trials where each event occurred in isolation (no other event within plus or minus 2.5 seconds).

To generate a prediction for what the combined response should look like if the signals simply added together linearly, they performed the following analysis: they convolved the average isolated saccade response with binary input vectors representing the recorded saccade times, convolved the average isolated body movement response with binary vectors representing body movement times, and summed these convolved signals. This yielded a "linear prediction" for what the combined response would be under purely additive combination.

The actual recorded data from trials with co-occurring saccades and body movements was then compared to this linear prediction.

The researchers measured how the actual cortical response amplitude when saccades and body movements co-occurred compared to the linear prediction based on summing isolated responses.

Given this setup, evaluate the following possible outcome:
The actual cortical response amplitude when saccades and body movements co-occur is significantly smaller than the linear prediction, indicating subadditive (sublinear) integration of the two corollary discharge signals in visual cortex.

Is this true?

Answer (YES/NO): YES